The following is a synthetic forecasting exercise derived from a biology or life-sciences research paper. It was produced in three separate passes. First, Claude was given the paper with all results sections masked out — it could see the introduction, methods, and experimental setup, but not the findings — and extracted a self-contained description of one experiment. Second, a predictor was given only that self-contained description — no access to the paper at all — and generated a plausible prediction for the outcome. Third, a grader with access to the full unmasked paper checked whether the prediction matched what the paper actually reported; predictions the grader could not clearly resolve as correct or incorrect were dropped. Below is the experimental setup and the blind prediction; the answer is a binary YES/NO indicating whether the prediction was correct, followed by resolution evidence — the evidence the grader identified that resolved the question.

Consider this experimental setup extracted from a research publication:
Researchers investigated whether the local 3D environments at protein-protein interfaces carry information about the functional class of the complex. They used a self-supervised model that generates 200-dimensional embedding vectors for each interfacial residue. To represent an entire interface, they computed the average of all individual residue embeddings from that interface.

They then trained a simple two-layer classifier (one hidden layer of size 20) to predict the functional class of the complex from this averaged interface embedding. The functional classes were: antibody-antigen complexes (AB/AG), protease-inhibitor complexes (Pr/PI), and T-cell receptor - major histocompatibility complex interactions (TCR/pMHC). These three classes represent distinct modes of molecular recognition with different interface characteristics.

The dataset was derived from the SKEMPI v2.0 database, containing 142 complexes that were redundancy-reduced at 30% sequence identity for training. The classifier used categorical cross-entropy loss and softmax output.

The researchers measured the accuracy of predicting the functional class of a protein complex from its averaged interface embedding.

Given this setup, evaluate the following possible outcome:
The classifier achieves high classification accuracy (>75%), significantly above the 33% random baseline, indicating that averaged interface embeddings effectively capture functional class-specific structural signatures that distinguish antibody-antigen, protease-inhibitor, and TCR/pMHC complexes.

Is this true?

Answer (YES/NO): NO